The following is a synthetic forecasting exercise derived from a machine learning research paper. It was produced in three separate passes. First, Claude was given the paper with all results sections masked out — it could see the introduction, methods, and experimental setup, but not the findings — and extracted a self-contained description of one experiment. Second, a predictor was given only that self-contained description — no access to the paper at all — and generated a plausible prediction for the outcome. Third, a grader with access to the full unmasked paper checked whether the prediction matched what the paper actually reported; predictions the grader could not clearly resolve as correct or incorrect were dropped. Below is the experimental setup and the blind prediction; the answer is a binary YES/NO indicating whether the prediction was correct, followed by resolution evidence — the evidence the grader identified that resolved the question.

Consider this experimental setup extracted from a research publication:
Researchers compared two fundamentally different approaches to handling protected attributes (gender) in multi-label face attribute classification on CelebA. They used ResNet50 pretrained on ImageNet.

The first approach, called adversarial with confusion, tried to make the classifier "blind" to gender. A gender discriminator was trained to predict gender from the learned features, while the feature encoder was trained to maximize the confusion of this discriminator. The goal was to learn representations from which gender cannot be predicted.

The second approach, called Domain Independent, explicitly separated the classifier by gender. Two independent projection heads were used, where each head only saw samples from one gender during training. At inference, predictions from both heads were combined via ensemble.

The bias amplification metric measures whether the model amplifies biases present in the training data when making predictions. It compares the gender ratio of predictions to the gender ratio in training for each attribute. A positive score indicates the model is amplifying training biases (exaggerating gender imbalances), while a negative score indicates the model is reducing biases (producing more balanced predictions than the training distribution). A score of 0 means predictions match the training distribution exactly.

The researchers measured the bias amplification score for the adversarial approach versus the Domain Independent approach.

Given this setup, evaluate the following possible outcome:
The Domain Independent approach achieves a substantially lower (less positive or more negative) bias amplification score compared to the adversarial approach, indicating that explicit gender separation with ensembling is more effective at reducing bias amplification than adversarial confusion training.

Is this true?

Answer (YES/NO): YES